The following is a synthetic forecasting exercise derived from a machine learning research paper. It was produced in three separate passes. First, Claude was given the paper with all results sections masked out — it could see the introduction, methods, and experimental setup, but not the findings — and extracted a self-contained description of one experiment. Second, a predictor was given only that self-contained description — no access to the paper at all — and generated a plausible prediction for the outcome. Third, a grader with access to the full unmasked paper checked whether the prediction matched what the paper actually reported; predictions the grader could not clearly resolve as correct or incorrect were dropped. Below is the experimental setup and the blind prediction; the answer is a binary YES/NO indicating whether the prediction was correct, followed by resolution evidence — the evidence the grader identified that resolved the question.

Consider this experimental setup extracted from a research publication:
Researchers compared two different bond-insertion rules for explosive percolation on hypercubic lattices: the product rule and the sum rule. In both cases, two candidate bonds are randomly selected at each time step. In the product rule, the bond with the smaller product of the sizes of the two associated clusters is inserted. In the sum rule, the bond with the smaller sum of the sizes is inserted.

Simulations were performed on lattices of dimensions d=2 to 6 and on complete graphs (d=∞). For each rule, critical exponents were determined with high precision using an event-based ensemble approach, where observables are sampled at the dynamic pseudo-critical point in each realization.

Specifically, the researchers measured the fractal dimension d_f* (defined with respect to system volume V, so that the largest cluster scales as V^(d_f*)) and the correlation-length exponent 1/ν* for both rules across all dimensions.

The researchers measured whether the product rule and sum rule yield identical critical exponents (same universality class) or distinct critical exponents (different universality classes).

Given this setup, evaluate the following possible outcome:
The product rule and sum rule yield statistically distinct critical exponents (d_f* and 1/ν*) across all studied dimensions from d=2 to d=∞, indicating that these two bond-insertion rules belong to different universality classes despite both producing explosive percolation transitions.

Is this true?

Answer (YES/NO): YES